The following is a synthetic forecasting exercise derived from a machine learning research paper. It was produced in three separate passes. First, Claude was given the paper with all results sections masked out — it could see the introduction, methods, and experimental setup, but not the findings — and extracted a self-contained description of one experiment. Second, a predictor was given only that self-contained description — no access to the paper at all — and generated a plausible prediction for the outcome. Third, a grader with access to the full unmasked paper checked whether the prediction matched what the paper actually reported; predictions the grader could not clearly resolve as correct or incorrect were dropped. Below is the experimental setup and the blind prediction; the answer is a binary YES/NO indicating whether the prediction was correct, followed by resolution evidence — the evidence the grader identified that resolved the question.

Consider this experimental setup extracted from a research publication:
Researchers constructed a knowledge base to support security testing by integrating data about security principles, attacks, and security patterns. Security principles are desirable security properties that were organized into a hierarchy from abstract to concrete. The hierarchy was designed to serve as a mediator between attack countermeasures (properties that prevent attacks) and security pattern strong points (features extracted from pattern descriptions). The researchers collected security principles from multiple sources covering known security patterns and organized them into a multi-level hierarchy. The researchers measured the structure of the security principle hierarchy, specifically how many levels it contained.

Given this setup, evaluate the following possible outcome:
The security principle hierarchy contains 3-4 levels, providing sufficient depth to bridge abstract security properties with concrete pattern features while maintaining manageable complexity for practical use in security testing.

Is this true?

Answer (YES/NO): YES